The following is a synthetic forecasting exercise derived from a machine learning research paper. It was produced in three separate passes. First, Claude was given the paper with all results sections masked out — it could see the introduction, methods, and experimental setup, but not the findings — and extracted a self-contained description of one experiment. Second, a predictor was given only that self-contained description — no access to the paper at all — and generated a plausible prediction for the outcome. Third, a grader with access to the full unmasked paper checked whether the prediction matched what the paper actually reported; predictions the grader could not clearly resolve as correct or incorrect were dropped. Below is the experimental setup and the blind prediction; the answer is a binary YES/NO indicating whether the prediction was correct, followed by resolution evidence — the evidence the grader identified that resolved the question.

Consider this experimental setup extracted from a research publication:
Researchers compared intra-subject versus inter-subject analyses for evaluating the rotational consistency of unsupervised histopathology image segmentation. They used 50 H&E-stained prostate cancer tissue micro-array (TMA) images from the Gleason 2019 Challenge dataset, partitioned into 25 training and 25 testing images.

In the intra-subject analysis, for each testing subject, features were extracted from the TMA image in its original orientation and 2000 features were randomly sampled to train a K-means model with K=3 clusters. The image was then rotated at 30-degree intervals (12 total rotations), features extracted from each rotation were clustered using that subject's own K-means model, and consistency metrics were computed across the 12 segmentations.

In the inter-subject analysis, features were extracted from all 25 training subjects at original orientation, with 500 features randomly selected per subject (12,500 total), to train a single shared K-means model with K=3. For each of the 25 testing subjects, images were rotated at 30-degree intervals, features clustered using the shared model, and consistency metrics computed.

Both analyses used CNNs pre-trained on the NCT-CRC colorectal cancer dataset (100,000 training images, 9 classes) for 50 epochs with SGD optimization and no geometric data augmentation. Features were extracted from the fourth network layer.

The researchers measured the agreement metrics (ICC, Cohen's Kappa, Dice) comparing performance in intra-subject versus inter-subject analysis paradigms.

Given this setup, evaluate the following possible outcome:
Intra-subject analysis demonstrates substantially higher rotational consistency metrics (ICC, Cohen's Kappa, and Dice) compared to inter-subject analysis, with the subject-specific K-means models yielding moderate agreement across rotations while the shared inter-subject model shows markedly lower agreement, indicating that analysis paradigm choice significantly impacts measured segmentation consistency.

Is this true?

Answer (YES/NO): NO